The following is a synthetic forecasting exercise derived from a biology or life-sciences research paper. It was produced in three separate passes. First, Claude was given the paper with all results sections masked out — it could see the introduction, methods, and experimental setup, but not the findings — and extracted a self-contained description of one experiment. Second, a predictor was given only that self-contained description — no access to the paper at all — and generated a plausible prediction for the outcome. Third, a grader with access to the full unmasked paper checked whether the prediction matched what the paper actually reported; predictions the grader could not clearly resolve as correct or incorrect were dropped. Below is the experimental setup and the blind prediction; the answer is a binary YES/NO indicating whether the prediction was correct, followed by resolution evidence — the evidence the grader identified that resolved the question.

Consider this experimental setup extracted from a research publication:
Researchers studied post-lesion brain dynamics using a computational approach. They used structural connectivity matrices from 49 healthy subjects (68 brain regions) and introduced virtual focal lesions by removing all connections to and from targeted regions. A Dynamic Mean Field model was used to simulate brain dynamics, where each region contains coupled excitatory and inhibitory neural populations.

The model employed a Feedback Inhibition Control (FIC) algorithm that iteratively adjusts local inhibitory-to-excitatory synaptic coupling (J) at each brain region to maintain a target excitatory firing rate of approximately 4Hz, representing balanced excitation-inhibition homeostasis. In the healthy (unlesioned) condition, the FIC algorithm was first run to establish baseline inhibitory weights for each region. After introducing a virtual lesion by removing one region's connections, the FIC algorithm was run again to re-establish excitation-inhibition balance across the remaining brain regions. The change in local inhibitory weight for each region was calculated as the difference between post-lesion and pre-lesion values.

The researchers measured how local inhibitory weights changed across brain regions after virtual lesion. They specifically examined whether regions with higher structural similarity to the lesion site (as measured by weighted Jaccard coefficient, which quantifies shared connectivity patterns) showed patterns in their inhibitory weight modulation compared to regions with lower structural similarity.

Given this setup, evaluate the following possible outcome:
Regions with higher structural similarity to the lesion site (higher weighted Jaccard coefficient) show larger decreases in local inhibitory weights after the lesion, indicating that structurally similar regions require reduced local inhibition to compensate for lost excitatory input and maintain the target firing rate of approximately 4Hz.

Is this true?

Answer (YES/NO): YES